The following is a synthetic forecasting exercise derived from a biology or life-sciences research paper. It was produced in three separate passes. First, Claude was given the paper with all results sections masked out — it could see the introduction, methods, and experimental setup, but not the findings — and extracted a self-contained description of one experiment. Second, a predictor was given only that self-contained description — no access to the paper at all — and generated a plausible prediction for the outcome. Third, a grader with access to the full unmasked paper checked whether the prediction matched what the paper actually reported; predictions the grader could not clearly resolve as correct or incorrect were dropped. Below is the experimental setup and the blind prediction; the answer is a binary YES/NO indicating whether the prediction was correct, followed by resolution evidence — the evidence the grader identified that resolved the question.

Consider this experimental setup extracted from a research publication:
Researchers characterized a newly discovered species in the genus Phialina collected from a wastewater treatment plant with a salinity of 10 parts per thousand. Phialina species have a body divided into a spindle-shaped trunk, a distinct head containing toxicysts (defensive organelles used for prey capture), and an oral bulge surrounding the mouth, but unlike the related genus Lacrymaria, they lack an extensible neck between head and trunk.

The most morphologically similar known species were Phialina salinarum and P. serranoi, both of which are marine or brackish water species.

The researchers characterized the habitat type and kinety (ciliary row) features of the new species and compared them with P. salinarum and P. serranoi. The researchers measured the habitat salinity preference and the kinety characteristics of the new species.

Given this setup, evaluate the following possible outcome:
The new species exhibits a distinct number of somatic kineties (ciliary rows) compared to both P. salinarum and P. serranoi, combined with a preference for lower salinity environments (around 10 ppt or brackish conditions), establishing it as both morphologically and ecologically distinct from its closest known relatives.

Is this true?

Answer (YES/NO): NO